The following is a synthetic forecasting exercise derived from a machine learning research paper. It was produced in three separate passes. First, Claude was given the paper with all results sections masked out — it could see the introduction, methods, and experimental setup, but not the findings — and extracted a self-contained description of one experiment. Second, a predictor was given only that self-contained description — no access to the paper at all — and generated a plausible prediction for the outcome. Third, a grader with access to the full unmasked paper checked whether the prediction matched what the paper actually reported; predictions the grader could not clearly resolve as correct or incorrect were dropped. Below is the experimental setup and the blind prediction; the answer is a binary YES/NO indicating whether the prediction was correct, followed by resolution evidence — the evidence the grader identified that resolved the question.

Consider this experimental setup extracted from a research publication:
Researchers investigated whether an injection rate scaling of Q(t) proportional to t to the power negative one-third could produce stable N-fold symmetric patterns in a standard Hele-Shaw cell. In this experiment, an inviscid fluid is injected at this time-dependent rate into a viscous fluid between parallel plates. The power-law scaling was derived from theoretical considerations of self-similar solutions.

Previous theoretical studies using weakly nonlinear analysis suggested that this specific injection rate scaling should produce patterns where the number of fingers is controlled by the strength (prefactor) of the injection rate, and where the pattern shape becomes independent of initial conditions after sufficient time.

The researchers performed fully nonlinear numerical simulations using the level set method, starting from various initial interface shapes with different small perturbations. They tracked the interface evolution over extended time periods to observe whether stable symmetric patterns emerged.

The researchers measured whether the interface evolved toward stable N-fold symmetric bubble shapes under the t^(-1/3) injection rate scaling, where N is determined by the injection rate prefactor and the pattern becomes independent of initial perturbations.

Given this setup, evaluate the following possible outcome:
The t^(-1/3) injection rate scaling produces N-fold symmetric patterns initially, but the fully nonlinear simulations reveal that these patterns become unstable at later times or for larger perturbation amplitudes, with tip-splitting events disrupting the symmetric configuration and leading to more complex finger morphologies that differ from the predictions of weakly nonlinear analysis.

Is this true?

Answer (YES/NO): NO